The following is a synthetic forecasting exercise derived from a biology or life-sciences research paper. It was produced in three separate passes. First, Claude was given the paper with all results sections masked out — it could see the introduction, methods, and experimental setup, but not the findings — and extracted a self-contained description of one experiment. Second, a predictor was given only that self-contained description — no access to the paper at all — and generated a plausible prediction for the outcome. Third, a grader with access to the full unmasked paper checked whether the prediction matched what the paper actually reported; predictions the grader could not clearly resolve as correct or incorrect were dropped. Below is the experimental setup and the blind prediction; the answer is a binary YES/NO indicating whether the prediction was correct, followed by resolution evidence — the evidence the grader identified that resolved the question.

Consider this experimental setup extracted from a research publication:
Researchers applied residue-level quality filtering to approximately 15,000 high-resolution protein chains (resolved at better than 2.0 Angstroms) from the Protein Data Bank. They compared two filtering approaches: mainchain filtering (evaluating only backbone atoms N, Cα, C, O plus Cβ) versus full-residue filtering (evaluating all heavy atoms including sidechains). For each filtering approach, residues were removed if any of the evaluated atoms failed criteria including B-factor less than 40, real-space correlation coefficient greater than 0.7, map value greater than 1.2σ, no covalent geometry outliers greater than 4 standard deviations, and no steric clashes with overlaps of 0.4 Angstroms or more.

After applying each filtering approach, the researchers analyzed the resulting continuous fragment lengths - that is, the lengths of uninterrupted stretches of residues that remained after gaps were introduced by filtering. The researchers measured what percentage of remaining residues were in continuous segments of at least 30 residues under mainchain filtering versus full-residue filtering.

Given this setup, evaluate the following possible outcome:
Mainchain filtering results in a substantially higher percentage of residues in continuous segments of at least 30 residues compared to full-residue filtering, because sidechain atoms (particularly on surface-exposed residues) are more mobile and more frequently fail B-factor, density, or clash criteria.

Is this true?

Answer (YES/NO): YES